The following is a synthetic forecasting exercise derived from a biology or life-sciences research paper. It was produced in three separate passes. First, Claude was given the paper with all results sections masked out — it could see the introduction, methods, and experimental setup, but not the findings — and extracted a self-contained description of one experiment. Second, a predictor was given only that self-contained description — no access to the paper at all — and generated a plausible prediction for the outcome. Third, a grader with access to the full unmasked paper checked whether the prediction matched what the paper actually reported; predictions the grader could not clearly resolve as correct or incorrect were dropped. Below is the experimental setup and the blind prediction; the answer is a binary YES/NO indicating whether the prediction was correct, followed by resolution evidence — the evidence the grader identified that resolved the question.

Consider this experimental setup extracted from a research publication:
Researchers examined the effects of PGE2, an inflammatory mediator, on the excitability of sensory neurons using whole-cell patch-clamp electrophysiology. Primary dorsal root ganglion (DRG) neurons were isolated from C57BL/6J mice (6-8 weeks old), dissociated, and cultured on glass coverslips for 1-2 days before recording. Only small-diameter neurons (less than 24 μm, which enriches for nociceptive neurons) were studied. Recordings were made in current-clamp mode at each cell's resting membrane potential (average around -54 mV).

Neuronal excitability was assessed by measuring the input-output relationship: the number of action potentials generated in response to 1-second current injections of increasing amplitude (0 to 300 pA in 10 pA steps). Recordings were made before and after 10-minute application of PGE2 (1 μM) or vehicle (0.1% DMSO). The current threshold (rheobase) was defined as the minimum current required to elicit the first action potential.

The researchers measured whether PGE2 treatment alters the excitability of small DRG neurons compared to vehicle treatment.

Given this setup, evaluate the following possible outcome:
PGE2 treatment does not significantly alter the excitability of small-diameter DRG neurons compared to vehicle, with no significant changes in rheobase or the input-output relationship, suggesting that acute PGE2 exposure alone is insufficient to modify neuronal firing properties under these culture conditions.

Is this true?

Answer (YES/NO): NO